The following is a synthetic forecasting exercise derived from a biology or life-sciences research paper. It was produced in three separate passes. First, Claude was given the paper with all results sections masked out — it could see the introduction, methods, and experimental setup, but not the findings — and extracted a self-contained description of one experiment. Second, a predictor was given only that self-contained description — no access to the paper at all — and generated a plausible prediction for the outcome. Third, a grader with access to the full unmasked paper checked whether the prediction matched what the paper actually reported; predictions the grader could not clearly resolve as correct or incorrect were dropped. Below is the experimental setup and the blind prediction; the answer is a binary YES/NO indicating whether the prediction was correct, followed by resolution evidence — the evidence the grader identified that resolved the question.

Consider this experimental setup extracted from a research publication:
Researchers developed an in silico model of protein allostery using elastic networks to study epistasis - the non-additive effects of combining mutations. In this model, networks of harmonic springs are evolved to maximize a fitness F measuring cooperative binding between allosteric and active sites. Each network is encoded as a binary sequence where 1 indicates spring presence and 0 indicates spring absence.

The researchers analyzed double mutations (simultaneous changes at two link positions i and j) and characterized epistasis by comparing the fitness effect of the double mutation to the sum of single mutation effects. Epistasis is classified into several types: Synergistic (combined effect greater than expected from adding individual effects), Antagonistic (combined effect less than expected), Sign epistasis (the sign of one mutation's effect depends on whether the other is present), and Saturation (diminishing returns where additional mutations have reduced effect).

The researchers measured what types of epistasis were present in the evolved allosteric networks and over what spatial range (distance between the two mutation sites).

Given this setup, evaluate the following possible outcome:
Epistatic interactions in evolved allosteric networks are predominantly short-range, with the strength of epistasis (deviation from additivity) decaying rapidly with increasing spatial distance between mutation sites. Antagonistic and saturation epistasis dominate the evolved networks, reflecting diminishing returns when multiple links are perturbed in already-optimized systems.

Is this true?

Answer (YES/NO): NO